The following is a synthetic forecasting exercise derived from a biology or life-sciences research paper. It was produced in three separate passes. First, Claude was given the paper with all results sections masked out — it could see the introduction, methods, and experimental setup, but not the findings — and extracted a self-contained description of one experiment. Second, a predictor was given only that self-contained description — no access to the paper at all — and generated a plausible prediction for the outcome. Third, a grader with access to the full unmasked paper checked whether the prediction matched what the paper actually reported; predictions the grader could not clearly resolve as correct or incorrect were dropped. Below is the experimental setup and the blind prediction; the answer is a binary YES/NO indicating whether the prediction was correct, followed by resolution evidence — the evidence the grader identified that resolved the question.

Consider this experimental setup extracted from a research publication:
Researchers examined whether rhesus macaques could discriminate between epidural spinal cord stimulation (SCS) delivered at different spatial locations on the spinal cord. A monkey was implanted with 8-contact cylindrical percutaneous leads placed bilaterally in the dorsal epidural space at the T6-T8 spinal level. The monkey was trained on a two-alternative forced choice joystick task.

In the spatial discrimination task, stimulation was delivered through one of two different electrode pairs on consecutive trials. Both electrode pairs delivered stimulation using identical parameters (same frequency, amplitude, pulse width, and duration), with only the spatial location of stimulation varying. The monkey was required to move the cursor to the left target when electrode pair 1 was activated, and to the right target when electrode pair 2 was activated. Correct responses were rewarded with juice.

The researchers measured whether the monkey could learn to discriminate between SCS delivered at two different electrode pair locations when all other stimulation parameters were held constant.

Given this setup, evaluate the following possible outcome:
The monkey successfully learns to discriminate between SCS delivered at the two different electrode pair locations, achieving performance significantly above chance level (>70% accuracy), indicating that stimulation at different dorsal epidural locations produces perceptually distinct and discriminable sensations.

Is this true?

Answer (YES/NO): YES